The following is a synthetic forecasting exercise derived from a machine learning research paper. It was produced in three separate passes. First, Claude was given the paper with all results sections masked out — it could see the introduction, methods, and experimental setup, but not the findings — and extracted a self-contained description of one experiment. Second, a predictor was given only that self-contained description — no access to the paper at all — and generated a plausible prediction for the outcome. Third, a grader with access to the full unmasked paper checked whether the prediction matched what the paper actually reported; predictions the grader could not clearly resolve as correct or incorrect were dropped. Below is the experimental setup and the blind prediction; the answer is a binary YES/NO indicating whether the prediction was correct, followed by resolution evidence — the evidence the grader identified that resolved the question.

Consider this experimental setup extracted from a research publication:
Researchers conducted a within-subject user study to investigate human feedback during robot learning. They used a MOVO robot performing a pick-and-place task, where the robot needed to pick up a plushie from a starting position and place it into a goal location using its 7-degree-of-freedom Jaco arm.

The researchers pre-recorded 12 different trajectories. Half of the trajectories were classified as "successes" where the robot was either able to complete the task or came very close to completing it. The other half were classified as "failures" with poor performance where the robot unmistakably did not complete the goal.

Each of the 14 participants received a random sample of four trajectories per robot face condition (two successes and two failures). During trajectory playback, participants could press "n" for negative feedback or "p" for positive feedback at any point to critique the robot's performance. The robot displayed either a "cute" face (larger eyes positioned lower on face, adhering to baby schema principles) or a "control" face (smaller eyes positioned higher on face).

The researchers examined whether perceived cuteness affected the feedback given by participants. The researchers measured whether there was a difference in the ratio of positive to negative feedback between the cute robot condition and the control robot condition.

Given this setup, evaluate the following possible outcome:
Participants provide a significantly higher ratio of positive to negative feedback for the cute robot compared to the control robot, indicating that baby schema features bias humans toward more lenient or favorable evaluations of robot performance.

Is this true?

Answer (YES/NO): NO